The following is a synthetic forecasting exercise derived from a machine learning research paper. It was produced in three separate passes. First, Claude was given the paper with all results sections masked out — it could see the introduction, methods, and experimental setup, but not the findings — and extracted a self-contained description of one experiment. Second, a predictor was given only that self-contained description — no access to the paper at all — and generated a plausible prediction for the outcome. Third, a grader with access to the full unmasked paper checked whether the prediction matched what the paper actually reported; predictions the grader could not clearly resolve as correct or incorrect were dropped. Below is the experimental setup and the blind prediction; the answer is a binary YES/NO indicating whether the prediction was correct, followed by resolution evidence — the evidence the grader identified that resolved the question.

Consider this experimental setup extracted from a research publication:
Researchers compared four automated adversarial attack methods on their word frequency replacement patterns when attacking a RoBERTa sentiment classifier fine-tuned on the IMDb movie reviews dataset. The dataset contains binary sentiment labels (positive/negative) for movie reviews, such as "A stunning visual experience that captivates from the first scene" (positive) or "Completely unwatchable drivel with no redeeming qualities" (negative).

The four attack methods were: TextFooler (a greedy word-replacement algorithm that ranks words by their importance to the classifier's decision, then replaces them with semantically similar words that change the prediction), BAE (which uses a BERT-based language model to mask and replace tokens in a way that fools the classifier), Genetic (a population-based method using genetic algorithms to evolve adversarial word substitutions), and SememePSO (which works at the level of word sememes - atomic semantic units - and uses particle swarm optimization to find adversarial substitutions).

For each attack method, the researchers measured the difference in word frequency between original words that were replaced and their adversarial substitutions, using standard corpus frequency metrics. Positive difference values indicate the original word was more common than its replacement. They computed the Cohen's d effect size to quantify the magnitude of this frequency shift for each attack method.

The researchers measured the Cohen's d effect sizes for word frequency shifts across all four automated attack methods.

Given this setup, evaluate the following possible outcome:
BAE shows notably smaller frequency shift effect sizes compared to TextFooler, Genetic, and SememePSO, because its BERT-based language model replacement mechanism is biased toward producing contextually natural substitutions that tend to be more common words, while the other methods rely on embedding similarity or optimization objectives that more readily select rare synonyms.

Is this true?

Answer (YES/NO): NO